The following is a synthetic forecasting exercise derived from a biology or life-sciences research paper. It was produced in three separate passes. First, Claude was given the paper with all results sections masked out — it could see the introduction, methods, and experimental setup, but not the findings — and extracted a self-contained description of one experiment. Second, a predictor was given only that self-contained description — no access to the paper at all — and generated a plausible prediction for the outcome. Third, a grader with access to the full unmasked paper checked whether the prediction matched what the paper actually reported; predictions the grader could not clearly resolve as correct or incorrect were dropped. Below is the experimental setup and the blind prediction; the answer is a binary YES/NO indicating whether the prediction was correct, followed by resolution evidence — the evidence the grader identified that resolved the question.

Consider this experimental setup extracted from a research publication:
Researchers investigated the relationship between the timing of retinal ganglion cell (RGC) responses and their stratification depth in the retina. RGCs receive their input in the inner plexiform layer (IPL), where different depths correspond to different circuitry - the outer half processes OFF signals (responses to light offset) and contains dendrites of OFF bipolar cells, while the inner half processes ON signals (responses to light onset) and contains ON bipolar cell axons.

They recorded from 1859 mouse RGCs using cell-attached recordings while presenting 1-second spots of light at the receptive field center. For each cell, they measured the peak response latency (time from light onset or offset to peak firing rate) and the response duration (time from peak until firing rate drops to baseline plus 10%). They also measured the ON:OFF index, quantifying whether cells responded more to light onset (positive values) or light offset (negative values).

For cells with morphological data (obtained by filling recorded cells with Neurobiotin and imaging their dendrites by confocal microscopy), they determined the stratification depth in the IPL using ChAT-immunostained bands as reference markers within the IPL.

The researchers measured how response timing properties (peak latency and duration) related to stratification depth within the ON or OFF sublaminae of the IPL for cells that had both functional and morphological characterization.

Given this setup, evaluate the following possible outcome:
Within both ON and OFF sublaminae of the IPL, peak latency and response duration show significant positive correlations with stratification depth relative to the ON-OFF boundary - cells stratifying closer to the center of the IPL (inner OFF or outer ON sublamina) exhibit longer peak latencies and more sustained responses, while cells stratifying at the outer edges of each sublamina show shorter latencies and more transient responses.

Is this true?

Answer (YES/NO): NO